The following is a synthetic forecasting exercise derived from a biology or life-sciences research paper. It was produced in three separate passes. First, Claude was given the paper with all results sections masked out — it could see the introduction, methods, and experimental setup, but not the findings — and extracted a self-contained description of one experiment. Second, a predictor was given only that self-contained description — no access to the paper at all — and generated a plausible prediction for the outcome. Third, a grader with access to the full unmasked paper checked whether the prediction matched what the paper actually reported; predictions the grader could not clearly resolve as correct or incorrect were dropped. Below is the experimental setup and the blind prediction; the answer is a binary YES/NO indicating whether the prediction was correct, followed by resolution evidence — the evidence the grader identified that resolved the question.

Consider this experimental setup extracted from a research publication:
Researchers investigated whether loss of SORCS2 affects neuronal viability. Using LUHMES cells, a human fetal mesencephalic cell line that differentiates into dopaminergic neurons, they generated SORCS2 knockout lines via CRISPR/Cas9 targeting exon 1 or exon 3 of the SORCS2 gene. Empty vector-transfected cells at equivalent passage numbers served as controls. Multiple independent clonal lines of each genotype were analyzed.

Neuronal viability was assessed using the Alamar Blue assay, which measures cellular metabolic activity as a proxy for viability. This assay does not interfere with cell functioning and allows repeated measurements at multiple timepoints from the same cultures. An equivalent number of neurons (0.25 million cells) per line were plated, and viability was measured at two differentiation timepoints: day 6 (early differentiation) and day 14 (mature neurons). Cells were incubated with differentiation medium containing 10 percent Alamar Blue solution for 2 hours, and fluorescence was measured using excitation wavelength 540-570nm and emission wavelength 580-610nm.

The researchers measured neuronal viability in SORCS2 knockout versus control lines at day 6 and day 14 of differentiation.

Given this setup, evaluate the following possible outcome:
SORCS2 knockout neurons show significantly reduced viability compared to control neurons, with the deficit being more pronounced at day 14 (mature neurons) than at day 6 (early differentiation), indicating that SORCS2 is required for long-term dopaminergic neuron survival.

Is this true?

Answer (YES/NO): YES